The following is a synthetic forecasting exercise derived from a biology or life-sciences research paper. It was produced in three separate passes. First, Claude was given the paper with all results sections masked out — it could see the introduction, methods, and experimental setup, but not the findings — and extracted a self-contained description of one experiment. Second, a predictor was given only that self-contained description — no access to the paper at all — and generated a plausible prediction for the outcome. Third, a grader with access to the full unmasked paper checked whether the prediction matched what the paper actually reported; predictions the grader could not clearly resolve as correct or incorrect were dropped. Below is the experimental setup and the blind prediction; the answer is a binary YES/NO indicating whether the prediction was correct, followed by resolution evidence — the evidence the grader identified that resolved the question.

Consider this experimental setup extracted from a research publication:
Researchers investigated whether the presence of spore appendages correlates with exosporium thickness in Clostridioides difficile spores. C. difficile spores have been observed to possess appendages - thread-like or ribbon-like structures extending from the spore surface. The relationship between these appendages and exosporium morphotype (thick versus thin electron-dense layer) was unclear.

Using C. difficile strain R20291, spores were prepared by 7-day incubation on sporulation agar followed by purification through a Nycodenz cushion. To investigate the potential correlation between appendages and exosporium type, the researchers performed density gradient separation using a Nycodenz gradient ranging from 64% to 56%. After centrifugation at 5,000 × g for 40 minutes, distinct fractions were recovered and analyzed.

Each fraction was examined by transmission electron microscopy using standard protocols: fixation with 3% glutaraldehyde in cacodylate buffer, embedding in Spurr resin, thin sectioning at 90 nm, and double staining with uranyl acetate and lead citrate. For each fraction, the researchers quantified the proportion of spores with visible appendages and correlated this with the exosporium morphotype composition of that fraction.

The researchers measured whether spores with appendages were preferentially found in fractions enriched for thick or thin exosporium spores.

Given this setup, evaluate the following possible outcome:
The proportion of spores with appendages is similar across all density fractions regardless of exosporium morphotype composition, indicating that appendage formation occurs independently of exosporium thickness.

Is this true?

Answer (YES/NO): NO